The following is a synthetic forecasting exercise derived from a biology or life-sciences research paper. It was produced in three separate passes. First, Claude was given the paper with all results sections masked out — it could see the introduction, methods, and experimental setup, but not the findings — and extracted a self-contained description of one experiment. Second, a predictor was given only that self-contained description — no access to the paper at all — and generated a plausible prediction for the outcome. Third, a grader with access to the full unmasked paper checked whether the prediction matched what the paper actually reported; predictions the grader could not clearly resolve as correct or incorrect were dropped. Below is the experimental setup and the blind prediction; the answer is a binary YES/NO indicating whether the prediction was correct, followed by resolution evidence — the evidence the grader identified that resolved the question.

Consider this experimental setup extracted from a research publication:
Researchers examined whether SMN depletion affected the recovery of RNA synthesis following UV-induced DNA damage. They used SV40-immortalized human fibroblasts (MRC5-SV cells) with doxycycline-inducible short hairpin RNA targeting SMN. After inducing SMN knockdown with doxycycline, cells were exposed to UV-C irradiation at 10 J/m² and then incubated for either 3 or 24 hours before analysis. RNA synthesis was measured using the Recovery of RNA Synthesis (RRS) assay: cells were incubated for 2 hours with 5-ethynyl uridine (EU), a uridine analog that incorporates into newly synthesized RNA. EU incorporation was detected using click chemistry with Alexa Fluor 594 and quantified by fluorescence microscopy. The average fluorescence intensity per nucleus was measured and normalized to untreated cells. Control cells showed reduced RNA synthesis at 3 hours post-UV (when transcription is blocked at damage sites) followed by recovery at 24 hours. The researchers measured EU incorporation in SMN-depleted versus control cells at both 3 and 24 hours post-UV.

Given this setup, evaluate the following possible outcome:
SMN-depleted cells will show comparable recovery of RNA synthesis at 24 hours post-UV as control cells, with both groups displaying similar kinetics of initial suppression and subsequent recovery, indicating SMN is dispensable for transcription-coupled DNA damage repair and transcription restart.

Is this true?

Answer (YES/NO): YES